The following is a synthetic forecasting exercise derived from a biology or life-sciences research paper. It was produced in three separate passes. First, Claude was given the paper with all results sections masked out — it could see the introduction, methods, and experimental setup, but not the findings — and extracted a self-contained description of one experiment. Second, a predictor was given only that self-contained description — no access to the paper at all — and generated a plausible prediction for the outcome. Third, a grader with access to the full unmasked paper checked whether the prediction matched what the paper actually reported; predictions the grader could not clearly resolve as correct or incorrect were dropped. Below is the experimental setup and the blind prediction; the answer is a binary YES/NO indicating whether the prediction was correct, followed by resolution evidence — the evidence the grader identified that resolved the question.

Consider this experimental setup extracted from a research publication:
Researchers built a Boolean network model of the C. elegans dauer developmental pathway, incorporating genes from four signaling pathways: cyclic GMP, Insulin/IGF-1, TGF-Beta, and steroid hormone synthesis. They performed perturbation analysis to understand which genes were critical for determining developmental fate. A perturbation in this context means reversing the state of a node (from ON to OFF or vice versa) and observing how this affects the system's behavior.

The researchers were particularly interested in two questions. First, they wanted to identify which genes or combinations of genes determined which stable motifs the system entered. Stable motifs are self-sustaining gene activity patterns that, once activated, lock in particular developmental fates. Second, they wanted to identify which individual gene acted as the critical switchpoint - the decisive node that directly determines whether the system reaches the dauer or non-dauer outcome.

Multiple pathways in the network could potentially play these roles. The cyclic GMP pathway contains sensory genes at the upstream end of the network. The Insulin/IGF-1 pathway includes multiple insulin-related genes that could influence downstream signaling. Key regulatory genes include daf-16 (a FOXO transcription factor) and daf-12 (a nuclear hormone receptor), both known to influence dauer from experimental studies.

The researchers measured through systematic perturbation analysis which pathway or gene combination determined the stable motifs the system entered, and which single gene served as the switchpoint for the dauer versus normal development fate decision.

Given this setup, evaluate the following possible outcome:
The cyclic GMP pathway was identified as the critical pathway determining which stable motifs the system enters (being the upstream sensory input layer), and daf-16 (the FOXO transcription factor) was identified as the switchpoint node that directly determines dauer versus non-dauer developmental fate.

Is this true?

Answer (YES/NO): NO